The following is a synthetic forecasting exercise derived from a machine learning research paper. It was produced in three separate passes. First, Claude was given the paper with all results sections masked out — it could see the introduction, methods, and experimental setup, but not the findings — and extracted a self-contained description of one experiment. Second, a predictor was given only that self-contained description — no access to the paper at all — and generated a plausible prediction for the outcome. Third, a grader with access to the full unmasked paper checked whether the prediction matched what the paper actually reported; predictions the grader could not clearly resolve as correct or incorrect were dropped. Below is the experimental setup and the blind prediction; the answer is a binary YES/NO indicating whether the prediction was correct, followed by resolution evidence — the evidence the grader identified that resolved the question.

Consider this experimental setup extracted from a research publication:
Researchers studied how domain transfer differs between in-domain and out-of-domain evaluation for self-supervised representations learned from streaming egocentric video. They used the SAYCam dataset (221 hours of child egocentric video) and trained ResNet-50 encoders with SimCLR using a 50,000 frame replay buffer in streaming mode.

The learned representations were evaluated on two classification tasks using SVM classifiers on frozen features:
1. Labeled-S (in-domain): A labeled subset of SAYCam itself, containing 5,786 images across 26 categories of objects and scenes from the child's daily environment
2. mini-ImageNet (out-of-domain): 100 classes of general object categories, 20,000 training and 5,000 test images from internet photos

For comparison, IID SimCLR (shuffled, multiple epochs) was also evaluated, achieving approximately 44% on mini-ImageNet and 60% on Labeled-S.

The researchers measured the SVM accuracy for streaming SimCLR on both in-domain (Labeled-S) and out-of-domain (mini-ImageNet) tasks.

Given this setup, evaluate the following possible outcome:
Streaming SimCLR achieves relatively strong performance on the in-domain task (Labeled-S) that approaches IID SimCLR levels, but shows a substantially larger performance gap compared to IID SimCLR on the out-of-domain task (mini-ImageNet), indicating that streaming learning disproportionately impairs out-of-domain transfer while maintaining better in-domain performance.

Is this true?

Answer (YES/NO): NO